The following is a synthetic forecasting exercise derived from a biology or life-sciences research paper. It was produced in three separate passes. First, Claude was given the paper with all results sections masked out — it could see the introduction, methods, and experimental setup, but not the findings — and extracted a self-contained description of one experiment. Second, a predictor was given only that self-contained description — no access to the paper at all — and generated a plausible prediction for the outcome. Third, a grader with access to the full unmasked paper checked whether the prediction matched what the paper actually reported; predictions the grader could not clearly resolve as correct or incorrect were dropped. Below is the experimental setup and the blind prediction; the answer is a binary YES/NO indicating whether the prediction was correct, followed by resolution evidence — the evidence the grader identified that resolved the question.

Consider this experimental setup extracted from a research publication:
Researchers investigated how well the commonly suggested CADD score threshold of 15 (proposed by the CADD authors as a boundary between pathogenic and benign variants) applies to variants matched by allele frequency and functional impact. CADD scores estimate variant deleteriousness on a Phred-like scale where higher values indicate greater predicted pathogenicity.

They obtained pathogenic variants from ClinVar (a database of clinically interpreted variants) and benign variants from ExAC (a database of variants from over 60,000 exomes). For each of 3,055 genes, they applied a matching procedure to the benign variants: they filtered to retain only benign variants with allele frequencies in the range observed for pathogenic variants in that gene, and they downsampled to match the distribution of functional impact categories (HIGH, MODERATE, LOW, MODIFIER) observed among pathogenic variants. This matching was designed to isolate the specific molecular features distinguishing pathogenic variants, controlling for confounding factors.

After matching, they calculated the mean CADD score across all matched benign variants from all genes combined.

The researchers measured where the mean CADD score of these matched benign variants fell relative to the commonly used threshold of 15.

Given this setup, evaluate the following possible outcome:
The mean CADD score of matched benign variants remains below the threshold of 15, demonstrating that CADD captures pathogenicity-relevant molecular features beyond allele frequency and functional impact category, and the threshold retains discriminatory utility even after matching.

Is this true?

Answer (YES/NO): NO